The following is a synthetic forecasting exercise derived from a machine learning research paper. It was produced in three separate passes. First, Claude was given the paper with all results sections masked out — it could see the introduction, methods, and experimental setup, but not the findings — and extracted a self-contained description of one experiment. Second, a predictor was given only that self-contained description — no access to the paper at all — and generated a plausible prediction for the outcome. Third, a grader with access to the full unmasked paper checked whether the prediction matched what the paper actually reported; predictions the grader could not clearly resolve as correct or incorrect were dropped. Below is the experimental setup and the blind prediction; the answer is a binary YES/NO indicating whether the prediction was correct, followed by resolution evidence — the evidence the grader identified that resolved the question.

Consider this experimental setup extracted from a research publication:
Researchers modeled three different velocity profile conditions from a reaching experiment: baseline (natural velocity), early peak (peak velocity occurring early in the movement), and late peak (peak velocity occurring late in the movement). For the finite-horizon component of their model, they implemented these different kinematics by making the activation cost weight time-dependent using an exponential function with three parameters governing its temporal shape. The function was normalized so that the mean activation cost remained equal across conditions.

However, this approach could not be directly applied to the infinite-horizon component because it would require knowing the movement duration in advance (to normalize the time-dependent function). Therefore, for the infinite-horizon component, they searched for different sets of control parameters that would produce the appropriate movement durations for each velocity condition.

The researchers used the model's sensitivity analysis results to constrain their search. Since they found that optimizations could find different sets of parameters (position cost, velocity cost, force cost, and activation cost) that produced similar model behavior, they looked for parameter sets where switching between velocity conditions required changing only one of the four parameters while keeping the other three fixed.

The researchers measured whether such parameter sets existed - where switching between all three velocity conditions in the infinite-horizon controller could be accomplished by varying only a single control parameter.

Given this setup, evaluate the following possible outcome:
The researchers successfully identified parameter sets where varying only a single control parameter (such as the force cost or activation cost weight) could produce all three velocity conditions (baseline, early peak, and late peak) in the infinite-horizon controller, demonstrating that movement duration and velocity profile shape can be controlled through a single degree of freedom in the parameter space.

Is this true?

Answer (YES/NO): YES